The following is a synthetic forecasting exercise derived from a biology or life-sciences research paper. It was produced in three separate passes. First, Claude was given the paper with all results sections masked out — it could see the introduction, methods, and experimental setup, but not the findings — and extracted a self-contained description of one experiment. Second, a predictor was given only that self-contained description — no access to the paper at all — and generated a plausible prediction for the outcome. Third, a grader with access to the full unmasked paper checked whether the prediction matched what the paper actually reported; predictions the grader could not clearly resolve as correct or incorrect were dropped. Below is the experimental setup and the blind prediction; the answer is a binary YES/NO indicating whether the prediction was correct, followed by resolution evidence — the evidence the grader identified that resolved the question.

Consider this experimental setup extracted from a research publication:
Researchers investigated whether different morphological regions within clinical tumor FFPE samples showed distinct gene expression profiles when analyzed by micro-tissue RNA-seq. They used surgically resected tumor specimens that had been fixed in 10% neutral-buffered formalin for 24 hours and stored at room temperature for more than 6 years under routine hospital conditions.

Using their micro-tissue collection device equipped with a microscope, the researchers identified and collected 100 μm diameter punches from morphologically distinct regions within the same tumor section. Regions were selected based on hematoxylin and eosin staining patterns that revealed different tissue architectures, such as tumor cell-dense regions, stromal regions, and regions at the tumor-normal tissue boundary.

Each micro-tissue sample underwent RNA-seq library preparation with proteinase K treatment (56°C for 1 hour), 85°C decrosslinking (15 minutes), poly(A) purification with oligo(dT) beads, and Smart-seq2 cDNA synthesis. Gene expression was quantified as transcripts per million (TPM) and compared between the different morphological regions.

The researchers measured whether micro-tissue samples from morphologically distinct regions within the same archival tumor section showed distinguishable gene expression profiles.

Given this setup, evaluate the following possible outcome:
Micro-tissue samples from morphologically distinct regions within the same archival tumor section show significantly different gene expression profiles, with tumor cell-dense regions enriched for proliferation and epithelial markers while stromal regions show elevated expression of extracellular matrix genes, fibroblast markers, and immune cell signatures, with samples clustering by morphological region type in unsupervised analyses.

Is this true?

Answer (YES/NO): NO